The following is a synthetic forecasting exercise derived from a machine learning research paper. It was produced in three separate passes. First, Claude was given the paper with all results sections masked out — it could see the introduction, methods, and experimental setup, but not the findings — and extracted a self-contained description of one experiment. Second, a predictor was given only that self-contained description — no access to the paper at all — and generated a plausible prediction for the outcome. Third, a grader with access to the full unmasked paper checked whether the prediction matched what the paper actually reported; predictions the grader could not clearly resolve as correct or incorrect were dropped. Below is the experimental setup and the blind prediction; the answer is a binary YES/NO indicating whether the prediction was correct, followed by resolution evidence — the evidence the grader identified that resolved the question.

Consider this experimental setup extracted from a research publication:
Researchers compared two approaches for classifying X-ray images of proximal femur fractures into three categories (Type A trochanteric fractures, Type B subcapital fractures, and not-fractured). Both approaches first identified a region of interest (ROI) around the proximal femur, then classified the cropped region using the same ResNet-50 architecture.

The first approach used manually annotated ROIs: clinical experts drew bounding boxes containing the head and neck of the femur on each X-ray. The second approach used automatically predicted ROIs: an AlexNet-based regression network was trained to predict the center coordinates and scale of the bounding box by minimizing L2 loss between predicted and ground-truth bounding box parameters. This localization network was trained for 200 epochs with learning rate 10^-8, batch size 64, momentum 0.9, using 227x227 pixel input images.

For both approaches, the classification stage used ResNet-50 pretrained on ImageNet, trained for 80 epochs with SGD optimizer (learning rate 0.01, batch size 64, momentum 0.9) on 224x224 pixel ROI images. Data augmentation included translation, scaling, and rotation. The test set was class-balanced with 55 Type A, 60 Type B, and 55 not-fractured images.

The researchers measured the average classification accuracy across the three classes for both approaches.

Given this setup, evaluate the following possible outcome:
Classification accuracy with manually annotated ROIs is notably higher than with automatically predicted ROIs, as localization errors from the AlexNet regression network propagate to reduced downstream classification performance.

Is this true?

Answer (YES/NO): NO